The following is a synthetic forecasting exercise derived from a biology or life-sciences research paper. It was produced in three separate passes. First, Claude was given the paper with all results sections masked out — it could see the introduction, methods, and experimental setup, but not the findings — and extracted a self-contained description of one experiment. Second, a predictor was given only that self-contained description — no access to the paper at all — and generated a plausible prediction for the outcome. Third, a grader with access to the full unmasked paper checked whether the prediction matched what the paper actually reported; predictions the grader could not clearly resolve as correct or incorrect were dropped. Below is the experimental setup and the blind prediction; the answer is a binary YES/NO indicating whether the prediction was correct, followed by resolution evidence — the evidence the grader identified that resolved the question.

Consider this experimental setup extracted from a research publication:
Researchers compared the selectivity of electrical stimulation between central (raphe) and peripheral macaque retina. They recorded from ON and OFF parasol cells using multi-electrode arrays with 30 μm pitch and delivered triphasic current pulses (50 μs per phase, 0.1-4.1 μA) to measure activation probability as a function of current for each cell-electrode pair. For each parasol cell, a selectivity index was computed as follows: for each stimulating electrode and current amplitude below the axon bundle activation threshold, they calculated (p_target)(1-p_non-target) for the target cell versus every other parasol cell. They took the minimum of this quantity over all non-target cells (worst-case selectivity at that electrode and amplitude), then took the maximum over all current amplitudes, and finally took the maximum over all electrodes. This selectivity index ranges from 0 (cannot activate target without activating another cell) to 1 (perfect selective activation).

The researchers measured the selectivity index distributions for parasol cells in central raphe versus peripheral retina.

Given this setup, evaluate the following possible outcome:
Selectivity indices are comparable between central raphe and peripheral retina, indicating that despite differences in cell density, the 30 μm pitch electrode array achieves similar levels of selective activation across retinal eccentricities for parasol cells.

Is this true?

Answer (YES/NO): NO